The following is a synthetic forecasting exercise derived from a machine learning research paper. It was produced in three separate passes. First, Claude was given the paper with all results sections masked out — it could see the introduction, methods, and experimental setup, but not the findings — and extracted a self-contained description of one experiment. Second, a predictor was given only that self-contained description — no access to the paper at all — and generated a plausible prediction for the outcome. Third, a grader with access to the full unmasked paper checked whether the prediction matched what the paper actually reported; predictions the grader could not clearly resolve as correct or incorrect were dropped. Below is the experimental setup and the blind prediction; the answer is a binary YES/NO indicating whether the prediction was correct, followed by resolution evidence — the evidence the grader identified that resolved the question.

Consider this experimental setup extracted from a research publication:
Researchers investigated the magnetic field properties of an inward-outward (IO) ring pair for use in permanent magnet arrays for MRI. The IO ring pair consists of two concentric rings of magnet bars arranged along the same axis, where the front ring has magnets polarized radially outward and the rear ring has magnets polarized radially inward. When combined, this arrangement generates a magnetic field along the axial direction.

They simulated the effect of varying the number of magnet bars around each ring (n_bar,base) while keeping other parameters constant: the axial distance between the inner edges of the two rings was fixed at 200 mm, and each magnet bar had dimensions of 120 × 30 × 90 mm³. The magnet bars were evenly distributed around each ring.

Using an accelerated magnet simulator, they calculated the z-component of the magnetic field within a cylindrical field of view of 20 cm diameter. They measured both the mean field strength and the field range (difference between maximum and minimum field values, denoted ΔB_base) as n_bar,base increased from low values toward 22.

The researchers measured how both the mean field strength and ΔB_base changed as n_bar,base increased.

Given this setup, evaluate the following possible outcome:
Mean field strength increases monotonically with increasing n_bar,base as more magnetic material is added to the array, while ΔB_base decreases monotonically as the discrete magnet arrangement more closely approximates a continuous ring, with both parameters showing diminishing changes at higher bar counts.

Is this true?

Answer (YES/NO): NO